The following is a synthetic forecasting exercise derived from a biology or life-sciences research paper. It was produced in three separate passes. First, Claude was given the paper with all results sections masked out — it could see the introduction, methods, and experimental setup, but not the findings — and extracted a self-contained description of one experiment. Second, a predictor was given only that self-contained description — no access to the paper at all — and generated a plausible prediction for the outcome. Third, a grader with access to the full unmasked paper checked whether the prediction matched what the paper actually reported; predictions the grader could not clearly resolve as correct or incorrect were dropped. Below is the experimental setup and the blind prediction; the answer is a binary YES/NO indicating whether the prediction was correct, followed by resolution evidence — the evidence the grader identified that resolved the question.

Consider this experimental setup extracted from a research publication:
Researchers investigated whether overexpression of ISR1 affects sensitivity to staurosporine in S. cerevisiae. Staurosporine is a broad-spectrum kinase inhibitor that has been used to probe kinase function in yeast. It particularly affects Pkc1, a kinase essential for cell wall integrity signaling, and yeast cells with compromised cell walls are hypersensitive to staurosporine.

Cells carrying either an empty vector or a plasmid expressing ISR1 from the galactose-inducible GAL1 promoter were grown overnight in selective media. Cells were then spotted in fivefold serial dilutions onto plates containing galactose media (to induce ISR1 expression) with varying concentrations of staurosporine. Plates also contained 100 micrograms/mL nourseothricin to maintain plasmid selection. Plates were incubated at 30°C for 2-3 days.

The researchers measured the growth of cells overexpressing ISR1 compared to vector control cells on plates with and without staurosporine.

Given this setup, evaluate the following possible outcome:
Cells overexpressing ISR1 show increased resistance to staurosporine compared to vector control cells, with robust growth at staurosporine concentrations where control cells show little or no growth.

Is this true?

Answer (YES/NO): NO